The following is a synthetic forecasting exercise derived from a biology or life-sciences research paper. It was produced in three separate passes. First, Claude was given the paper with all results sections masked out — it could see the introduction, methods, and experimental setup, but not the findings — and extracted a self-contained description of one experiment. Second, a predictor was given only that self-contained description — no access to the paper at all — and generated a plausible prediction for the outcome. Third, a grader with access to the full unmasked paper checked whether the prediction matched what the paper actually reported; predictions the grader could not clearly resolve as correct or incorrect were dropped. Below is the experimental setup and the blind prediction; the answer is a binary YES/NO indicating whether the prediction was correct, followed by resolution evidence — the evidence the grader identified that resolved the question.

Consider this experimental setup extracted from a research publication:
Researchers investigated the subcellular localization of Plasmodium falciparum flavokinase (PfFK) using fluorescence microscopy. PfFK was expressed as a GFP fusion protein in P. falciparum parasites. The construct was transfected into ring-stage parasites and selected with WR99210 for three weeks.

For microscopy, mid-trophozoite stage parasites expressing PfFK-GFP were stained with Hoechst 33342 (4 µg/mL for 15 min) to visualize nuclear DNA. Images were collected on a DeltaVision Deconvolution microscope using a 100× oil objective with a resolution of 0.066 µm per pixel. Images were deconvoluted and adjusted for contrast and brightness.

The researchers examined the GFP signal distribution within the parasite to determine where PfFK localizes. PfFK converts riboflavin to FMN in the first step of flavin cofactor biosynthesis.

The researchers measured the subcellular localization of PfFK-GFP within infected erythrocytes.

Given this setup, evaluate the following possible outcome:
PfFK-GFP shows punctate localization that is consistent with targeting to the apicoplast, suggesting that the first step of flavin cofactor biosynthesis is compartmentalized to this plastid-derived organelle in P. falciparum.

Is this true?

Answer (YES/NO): NO